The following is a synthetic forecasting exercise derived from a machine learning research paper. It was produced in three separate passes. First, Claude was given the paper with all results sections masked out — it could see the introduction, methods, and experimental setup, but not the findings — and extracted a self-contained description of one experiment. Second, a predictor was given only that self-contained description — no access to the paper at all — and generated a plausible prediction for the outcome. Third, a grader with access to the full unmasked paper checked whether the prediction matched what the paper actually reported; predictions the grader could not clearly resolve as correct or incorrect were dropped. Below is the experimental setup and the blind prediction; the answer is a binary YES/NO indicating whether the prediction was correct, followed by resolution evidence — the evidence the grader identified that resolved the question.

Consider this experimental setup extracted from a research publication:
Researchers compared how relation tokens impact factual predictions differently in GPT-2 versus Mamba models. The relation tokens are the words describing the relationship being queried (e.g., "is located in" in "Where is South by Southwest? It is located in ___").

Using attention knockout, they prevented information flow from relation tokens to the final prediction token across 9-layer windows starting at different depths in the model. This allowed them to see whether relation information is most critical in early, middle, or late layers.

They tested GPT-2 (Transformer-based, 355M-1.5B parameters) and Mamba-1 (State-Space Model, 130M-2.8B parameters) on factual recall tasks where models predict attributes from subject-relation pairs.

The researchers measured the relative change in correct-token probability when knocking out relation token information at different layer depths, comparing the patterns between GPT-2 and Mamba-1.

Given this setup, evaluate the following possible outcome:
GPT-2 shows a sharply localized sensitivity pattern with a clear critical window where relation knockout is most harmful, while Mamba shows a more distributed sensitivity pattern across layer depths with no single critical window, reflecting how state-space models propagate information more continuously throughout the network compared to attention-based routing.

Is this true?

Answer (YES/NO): NO